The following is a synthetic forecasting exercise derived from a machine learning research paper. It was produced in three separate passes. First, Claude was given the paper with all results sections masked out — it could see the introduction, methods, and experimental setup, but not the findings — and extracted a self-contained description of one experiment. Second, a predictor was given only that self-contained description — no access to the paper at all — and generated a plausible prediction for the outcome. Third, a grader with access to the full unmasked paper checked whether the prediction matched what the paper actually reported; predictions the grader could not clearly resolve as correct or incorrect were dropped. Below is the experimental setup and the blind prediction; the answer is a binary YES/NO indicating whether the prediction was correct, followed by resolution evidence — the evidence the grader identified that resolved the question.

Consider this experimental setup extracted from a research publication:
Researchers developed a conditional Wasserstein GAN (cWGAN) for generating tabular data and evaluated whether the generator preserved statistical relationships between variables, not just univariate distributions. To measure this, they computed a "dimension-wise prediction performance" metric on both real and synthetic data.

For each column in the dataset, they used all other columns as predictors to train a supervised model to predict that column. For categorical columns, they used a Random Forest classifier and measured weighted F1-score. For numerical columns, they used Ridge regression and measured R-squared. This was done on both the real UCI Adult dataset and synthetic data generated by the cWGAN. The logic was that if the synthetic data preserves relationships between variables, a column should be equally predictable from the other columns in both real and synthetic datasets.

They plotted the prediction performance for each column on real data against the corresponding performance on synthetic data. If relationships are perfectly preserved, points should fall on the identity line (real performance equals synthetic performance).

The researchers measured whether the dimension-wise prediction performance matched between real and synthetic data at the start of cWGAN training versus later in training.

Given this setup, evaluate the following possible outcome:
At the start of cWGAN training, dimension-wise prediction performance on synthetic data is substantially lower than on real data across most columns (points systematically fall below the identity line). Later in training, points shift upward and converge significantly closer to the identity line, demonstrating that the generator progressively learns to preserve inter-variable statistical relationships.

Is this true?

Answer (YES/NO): NO